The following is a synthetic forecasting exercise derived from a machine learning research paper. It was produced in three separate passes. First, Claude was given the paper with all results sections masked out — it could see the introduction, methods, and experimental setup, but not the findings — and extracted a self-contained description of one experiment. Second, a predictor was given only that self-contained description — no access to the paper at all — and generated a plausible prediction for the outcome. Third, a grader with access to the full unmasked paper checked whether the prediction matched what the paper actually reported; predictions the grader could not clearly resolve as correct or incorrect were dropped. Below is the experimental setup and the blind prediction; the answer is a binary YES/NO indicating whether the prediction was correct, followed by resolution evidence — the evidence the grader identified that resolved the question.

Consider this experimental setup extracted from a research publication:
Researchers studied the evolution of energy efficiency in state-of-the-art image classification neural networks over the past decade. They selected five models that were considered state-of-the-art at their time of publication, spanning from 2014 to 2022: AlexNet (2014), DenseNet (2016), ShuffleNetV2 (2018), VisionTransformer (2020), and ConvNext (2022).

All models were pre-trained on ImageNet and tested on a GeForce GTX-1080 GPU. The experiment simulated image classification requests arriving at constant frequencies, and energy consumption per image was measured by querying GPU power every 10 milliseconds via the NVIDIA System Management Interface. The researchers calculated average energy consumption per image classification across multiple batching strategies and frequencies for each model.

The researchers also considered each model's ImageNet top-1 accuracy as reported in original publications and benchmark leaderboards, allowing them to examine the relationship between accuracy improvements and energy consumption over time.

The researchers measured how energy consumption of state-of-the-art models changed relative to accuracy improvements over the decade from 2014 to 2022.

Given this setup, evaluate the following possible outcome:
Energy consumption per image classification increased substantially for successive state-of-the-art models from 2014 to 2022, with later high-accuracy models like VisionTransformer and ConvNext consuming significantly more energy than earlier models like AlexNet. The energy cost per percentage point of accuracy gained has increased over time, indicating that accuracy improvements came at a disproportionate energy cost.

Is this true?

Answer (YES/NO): YES